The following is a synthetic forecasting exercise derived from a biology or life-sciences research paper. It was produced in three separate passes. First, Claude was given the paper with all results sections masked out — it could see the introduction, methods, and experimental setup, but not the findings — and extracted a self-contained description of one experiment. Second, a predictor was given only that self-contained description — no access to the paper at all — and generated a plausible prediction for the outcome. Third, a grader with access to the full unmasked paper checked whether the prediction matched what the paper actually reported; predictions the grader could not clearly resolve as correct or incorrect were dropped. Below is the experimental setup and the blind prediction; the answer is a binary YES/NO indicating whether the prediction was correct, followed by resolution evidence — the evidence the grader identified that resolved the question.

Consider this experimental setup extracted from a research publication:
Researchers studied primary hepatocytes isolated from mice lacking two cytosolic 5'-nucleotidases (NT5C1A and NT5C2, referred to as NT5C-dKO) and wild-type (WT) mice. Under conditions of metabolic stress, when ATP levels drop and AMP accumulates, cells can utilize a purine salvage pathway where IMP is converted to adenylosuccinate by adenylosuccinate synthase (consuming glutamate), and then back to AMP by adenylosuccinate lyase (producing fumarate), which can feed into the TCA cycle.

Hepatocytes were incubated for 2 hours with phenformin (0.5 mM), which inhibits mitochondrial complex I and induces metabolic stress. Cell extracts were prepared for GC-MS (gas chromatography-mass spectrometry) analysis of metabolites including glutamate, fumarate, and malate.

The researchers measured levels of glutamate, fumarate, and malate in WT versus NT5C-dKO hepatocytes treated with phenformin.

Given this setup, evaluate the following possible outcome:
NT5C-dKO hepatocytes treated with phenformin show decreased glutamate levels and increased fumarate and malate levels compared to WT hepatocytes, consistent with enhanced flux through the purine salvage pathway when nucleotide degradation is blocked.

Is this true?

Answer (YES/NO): YES